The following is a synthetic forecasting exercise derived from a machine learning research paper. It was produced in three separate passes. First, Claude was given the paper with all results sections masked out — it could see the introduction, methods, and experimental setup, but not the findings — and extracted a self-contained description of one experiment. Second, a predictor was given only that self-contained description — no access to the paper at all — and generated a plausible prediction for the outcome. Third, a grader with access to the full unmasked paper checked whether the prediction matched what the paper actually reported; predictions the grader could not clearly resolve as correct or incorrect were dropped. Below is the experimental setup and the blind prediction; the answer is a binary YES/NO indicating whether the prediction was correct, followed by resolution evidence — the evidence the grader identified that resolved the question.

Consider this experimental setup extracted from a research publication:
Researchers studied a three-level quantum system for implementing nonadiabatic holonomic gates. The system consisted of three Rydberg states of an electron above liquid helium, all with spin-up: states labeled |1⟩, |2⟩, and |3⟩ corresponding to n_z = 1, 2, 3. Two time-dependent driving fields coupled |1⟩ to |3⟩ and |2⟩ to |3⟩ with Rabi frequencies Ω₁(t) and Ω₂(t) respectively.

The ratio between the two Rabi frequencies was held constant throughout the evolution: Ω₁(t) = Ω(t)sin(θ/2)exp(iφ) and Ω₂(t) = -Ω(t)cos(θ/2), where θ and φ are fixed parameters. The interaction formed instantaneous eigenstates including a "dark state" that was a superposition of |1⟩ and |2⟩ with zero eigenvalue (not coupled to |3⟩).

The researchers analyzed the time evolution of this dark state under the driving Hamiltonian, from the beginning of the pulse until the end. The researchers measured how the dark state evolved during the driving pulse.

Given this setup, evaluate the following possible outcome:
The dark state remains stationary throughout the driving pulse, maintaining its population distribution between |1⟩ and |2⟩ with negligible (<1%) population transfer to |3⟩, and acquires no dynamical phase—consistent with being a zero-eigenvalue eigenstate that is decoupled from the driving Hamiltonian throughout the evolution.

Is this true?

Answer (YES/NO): YES